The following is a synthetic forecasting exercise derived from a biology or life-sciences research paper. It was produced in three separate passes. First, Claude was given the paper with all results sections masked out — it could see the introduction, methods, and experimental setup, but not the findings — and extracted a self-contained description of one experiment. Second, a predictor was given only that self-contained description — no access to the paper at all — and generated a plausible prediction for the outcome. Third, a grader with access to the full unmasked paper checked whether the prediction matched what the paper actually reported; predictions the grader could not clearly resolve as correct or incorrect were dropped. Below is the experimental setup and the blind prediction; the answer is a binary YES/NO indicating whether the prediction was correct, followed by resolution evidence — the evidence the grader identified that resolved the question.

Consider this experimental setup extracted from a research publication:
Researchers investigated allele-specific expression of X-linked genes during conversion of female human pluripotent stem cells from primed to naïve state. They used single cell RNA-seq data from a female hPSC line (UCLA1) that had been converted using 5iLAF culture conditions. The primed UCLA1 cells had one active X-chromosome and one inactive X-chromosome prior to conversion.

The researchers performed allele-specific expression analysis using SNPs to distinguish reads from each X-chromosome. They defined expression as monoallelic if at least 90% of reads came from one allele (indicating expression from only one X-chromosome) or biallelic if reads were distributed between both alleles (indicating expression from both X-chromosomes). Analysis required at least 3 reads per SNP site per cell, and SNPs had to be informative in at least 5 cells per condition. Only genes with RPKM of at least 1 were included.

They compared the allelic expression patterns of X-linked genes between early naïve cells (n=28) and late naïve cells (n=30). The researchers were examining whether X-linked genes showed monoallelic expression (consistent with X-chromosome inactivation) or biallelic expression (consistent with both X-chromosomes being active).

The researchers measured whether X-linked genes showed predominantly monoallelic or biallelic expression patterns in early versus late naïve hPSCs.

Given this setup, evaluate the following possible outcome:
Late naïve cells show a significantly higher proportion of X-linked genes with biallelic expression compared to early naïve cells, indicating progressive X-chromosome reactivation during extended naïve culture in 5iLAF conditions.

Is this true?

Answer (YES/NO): YES